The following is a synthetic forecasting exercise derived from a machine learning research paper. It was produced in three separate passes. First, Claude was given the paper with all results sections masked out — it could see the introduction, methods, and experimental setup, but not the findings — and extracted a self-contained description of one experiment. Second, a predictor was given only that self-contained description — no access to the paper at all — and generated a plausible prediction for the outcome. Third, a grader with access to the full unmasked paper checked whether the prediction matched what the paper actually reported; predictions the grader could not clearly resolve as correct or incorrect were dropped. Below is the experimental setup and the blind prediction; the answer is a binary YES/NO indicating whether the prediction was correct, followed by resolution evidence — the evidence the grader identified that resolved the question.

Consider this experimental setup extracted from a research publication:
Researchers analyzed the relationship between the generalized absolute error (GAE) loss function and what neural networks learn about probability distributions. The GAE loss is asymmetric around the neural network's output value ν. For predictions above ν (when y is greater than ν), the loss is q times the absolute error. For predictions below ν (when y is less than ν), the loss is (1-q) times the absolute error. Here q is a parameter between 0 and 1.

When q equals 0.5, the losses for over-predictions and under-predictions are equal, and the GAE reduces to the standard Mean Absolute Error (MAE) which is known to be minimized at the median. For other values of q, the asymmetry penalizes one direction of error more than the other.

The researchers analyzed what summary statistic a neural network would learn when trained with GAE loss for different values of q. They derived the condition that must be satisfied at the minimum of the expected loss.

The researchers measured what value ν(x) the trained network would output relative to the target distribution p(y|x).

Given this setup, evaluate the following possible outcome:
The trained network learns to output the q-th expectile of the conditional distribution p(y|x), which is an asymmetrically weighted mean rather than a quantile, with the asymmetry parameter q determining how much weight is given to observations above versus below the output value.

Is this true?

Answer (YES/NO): NO